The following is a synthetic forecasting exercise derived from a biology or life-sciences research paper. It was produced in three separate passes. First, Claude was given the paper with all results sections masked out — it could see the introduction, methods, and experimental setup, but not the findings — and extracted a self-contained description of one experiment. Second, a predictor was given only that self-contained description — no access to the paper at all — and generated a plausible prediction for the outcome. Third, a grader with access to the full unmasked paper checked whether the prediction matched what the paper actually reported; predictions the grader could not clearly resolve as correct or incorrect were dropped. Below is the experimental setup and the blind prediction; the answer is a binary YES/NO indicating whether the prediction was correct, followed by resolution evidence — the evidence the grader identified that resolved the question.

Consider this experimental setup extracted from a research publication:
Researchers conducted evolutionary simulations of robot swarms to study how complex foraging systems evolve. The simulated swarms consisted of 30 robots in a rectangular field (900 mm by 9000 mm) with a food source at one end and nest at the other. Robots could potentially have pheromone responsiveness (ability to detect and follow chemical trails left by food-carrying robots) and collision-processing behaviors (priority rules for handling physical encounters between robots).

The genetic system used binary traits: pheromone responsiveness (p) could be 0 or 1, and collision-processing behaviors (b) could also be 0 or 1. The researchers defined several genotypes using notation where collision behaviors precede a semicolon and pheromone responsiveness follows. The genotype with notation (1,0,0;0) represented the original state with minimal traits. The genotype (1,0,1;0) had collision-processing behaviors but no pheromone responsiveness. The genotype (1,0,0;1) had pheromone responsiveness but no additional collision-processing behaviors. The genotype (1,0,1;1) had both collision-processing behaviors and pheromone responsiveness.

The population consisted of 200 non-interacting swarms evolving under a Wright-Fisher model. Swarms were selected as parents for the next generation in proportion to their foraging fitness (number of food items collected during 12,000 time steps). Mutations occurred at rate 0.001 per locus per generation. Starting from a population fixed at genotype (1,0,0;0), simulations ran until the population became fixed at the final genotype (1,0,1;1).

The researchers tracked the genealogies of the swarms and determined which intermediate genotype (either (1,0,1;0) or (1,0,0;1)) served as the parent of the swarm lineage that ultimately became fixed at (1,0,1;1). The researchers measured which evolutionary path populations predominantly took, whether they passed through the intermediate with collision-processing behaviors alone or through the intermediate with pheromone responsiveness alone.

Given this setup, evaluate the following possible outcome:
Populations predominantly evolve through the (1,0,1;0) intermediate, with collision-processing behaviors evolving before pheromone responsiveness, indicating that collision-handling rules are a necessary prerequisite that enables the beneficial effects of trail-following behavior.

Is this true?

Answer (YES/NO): YES